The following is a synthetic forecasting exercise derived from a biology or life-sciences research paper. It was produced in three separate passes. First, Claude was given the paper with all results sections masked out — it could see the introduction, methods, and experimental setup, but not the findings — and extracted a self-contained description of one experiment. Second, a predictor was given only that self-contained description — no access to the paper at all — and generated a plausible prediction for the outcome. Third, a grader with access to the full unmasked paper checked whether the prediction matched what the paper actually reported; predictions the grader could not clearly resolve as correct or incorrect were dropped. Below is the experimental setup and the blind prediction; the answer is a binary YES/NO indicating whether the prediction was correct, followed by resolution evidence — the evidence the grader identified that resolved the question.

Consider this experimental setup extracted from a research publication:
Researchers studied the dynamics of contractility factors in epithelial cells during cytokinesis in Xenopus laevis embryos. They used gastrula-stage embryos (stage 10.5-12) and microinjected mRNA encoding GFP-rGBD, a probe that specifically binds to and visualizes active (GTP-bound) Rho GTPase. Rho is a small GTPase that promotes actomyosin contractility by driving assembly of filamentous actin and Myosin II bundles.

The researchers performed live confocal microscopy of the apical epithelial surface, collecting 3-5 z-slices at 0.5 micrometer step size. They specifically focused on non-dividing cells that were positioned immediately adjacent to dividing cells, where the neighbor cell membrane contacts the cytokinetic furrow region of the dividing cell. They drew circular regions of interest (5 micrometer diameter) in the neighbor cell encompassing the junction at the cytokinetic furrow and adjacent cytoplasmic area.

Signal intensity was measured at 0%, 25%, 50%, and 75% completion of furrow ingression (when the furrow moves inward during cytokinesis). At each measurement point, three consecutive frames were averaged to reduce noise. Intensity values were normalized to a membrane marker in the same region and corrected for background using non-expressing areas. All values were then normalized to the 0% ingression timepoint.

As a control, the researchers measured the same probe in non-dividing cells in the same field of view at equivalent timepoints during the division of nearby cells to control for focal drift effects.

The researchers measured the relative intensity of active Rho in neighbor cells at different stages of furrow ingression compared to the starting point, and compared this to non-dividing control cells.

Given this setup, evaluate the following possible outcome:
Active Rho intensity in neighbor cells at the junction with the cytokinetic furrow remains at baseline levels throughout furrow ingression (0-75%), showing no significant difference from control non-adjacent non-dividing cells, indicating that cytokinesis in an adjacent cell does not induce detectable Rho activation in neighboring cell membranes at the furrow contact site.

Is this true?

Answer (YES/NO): NO